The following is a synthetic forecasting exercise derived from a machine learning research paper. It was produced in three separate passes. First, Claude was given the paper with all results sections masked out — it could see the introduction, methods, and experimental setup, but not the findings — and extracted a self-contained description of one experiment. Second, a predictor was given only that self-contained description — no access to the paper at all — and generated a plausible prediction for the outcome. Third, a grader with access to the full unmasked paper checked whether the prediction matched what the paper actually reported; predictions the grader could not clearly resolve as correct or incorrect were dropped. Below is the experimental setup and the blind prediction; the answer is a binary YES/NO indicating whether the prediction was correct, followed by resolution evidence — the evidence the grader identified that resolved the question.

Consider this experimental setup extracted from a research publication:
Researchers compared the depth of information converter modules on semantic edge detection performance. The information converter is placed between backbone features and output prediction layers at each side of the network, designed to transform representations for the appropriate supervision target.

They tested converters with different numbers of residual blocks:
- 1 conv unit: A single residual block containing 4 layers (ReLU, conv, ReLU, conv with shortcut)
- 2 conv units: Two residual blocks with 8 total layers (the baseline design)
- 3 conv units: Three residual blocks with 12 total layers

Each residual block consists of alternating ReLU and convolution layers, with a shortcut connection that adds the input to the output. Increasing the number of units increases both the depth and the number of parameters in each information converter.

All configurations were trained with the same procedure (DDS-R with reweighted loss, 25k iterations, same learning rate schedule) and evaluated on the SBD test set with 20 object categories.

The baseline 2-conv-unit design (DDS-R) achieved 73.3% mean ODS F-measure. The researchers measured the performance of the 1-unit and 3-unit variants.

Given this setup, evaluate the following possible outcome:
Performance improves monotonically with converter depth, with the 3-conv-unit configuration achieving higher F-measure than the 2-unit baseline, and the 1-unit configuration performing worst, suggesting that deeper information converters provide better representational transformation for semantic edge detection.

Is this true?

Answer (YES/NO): YES